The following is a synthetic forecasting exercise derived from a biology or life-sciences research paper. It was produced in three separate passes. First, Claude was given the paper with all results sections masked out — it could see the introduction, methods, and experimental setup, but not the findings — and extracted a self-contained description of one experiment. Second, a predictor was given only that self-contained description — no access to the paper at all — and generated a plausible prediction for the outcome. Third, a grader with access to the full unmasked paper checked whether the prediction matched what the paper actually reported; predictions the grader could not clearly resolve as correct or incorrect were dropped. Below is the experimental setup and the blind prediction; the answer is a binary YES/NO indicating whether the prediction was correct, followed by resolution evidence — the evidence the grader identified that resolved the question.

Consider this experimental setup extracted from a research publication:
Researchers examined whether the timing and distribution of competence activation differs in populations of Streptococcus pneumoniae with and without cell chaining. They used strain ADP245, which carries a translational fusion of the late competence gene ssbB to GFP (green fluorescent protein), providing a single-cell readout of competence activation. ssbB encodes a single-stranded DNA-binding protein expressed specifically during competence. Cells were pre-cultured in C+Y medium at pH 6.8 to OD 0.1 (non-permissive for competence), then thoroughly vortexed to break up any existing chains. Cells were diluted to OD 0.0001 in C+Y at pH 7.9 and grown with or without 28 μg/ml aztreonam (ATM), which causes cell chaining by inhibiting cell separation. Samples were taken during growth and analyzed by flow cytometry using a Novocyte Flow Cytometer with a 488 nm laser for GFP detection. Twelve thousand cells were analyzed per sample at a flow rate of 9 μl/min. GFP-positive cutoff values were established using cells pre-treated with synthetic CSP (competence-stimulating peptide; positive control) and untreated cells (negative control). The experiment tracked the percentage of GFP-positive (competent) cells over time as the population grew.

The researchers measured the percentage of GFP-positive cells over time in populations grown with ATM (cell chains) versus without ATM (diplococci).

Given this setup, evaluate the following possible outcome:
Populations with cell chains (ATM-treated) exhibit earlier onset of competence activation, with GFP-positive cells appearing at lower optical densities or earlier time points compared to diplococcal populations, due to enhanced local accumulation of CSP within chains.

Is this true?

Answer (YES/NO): YES